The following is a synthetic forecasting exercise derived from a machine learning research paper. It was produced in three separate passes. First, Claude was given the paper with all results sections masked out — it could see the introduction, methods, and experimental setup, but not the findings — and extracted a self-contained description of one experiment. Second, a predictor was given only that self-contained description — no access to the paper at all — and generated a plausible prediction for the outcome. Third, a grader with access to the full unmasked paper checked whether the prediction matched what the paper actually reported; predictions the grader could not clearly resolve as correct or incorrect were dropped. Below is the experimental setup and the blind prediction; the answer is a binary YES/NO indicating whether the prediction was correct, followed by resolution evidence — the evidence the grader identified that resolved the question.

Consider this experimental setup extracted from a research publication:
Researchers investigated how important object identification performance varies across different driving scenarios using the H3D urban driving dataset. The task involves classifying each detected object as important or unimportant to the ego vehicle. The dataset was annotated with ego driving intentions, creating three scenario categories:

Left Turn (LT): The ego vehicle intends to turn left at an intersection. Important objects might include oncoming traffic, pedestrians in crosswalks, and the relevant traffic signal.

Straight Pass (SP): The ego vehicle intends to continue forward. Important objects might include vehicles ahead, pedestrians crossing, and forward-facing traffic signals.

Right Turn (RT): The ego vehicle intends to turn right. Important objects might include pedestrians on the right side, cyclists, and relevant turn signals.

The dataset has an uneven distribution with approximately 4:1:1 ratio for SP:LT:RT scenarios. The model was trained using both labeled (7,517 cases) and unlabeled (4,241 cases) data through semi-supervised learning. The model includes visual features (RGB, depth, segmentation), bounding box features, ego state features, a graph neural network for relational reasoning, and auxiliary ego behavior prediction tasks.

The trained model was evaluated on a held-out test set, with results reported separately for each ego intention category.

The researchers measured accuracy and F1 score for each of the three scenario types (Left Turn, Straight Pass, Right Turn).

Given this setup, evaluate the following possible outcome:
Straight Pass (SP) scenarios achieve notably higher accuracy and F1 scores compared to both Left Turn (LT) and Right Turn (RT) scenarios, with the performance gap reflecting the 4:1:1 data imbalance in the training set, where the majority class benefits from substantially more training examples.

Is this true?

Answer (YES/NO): NO